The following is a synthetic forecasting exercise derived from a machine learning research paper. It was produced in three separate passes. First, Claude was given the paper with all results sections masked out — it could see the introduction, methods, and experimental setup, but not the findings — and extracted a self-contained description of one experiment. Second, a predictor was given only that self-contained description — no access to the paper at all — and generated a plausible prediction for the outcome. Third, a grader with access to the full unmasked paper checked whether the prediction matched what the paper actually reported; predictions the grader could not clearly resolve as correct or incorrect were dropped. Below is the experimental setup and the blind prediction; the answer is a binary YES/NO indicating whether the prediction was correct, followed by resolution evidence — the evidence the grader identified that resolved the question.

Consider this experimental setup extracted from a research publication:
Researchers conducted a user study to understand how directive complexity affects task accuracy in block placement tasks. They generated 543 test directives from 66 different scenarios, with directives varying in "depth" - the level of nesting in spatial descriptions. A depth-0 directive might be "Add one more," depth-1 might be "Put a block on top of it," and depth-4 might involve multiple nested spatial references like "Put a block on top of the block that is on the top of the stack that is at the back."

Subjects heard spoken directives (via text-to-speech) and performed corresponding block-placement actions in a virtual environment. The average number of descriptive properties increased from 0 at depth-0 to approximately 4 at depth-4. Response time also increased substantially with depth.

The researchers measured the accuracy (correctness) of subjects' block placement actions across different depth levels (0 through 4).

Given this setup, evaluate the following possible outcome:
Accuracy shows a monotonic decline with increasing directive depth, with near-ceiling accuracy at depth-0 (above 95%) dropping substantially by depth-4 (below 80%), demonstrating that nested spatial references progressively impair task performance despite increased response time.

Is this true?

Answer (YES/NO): NO